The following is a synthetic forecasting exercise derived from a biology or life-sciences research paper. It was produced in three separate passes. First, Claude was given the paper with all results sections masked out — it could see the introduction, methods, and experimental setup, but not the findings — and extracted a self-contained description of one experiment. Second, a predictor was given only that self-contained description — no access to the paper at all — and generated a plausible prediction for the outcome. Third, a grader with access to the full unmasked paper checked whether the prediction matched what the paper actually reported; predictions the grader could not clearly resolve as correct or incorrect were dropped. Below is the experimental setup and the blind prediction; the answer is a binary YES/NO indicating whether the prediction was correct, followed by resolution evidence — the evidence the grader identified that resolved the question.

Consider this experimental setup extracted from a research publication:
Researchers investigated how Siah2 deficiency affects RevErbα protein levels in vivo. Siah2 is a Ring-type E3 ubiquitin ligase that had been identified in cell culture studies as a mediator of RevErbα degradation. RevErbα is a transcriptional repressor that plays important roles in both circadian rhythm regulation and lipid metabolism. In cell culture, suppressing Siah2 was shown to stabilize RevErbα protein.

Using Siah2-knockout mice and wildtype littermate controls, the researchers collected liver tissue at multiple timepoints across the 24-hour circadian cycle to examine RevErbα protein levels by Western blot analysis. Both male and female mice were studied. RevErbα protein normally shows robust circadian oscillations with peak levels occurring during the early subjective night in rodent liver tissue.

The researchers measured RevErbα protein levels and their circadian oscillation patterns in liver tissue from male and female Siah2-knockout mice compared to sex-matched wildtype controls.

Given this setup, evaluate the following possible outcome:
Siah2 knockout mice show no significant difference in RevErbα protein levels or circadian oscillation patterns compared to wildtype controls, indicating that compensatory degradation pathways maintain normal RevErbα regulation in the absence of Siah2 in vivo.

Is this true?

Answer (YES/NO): YES